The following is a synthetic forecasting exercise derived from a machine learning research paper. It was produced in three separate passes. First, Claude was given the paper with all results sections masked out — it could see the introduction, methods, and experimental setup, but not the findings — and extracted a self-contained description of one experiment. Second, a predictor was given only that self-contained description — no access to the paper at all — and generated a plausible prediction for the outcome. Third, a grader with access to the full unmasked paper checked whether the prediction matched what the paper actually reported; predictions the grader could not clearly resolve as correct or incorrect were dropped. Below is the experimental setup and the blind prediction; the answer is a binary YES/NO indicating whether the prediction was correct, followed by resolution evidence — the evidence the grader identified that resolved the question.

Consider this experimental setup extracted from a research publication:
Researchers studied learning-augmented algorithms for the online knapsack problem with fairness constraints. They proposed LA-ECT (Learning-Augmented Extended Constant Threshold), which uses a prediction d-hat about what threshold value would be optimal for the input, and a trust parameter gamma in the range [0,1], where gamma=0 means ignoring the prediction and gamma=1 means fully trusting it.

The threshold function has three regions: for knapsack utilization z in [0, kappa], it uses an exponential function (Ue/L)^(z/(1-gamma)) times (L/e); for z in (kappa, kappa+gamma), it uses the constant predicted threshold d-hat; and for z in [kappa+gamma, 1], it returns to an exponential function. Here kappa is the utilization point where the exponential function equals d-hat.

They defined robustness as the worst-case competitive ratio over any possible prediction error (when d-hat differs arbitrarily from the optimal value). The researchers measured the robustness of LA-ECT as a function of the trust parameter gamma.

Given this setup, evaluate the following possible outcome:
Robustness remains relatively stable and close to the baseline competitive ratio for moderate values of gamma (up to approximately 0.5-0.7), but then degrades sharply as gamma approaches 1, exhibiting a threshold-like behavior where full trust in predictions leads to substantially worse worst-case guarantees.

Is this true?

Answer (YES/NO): NO